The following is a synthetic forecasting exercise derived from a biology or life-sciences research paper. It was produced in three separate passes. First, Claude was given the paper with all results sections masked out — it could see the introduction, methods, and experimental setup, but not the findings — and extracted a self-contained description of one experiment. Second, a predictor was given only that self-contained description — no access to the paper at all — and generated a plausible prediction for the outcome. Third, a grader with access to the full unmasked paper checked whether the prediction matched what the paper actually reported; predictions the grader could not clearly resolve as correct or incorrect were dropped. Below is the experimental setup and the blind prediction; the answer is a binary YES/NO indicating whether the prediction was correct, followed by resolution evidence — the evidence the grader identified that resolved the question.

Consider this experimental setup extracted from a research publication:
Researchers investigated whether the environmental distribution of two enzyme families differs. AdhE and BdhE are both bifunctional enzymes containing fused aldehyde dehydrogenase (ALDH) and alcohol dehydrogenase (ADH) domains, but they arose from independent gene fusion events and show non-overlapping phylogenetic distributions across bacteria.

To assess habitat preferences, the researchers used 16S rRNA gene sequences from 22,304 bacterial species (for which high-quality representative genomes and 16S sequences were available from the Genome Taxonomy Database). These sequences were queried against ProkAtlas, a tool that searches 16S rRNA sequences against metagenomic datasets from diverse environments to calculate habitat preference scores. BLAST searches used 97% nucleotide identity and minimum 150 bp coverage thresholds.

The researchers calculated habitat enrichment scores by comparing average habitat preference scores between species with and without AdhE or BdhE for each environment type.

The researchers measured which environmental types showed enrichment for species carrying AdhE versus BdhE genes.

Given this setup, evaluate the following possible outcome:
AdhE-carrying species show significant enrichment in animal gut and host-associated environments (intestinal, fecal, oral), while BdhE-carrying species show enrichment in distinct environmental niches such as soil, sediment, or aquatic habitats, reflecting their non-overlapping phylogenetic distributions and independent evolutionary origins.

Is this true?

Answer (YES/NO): YES